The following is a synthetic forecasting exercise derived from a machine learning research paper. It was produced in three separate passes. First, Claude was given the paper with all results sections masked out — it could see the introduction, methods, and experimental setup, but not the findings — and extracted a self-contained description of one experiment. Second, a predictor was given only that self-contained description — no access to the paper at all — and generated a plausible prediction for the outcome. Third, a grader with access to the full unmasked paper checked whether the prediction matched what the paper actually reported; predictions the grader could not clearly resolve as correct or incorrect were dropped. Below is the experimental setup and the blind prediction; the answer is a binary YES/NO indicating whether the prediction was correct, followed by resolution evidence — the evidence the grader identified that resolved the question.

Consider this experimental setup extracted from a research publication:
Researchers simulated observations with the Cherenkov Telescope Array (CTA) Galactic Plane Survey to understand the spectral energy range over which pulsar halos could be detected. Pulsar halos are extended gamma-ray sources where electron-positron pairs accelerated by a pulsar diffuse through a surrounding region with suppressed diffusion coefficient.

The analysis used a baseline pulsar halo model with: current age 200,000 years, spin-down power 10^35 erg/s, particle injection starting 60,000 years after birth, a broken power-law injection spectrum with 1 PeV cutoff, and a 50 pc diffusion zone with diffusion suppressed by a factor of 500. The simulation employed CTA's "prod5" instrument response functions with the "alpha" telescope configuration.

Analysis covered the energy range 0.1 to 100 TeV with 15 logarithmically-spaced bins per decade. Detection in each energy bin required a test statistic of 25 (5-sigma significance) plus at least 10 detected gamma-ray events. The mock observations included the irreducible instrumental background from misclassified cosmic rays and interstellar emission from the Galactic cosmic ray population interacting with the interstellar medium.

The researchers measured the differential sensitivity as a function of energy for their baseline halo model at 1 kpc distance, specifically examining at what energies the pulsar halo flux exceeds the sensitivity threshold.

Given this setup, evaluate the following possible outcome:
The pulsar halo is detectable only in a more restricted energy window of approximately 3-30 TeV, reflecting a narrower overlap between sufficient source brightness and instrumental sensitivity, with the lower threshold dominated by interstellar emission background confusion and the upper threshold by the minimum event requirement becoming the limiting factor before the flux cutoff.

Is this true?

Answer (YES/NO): NO